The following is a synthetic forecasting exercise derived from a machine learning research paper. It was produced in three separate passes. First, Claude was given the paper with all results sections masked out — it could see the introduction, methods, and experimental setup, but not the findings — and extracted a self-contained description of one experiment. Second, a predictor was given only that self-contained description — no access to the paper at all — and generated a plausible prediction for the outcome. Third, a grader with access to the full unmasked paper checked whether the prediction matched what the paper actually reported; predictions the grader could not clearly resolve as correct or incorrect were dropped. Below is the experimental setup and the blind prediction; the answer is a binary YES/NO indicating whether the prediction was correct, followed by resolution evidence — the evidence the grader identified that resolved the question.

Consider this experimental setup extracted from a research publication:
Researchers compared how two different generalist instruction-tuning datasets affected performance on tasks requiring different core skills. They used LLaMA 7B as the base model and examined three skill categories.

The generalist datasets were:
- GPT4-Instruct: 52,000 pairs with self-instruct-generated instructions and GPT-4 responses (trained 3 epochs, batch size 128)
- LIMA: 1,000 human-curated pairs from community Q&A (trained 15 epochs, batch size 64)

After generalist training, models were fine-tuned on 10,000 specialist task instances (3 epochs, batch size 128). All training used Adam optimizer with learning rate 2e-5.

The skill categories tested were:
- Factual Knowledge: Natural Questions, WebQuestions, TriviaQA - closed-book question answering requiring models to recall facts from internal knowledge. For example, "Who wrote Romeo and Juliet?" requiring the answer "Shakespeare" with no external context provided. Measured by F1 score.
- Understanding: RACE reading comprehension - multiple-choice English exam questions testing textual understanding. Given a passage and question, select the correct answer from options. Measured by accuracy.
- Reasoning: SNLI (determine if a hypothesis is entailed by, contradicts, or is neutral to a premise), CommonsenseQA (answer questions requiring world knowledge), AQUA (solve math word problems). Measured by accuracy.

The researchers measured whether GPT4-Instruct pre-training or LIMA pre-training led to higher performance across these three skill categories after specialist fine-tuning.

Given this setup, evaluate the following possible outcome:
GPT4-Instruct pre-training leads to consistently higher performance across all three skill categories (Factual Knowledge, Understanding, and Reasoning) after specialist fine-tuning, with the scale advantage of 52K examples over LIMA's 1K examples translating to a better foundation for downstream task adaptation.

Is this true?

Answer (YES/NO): NO